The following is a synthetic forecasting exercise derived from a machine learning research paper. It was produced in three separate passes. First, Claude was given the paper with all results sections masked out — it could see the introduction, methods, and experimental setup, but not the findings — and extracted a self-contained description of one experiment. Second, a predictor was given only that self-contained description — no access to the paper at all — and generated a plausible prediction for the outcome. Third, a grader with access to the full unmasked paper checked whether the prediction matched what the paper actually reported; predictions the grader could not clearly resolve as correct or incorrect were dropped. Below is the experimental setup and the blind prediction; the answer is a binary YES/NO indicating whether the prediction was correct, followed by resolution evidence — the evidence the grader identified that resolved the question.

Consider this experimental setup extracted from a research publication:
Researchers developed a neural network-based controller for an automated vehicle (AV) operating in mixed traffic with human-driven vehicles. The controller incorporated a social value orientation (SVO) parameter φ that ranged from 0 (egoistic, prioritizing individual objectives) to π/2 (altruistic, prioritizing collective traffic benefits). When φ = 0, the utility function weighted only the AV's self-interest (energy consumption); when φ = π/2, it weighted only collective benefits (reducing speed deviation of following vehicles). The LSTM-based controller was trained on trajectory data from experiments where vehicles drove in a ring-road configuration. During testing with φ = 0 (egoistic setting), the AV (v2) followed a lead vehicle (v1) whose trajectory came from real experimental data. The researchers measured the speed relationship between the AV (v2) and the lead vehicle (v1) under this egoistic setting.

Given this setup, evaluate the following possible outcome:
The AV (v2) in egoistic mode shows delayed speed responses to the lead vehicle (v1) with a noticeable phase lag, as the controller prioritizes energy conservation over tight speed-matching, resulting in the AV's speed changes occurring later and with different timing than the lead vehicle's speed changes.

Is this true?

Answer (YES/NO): YES